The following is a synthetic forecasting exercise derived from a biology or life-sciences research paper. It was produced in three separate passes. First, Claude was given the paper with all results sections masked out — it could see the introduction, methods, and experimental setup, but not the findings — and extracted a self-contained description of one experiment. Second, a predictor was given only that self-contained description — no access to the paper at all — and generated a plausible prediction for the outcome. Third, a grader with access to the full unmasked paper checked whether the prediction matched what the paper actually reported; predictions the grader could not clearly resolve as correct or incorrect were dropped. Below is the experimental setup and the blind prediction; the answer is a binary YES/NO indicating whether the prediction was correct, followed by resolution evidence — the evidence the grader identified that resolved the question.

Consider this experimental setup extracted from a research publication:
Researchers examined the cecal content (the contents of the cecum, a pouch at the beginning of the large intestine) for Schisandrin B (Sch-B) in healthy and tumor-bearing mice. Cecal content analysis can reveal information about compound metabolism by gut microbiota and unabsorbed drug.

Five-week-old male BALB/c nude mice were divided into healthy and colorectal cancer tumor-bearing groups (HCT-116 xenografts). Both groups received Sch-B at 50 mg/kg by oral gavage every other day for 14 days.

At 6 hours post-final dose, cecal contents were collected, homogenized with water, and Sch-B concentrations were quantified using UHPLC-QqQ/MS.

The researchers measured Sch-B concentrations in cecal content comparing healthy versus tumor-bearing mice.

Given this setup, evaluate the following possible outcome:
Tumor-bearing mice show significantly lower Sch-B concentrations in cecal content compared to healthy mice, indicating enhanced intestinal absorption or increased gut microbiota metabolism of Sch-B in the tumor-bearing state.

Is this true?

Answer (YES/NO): YES